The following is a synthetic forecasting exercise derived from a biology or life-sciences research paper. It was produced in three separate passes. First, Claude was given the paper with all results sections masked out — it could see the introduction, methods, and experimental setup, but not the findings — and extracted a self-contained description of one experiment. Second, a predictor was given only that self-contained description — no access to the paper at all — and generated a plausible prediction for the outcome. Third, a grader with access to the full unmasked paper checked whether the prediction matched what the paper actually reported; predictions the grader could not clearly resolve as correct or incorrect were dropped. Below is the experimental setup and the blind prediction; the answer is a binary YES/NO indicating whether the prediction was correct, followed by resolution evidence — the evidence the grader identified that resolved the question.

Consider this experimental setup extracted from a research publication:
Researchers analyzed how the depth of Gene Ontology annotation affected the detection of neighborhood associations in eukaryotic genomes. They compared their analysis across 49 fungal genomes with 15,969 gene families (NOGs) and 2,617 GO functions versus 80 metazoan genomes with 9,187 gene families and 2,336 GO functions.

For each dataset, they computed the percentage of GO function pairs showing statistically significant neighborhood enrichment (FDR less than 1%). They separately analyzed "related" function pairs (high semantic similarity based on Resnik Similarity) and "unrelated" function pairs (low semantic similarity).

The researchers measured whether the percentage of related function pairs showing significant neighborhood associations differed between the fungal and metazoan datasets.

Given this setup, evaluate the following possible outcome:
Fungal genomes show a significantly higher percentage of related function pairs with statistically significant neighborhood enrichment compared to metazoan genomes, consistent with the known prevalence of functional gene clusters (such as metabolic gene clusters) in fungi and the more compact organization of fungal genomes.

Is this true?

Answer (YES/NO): NO